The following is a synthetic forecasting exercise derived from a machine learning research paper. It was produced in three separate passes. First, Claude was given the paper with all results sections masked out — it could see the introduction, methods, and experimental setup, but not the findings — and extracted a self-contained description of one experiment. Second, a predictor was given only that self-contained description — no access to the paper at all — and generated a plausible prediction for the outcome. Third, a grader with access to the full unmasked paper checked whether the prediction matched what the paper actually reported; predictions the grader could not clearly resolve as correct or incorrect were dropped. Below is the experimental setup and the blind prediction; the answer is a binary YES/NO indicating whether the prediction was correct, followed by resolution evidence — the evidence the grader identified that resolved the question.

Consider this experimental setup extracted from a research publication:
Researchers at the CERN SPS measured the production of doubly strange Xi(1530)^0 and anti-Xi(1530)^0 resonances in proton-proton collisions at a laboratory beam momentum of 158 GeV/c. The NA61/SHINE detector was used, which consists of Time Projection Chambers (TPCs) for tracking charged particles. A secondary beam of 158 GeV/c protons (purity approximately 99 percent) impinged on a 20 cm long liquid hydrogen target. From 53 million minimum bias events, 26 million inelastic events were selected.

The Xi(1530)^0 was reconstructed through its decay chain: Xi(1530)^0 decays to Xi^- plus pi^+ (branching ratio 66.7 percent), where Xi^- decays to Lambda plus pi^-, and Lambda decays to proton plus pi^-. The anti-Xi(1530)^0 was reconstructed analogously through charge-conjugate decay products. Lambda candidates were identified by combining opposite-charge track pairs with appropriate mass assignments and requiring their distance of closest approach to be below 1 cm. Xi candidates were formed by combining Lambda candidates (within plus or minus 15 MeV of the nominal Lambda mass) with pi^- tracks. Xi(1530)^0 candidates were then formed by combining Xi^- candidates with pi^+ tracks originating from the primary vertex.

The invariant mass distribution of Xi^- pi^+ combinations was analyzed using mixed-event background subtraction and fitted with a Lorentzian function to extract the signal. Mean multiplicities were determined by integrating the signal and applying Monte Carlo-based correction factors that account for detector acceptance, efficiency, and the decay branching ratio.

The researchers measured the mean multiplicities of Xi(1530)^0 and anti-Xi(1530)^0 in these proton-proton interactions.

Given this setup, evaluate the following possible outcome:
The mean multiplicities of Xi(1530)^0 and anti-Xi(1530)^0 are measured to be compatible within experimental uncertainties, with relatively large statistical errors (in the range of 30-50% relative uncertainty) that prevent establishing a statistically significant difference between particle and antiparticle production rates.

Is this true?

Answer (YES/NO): NO